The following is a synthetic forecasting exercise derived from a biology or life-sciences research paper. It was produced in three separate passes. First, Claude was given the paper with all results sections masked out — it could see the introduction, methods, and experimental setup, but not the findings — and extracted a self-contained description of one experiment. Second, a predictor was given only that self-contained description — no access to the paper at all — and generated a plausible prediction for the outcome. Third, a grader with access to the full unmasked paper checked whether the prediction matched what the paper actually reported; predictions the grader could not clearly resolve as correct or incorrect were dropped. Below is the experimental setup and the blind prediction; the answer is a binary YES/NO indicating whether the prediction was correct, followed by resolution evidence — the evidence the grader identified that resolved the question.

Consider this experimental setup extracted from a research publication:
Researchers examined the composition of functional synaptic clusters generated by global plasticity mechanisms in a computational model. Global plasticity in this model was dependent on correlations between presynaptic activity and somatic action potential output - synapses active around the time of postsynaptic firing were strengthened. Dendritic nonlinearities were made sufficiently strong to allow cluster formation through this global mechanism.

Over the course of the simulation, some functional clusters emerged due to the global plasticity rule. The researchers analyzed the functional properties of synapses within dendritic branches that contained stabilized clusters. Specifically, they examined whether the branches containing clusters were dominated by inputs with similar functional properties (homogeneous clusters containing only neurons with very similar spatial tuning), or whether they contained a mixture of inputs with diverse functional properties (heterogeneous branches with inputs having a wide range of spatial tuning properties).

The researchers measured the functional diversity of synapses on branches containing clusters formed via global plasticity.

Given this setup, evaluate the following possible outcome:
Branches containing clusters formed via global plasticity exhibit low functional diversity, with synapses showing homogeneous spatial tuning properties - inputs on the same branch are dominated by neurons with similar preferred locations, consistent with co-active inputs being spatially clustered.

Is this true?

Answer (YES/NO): NO